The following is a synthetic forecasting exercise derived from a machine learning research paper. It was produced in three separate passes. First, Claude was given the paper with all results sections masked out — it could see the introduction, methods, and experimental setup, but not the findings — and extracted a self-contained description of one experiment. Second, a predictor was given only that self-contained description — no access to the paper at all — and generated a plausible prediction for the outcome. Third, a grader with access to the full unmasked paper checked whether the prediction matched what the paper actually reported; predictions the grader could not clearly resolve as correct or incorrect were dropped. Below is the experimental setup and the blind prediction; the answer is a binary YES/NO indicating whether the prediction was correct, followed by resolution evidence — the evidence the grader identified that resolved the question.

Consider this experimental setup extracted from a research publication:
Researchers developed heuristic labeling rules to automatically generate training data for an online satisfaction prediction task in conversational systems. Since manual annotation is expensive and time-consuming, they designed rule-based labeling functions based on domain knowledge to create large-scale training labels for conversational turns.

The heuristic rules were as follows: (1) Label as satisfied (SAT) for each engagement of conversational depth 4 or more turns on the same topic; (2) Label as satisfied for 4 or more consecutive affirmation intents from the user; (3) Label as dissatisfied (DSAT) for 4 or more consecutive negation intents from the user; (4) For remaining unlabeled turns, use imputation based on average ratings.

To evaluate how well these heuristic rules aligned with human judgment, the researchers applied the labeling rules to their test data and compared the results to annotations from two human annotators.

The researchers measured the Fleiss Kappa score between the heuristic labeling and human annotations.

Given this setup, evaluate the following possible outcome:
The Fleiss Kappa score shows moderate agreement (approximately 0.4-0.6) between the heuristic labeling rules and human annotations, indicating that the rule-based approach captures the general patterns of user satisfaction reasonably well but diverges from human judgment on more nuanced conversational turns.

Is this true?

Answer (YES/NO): YES